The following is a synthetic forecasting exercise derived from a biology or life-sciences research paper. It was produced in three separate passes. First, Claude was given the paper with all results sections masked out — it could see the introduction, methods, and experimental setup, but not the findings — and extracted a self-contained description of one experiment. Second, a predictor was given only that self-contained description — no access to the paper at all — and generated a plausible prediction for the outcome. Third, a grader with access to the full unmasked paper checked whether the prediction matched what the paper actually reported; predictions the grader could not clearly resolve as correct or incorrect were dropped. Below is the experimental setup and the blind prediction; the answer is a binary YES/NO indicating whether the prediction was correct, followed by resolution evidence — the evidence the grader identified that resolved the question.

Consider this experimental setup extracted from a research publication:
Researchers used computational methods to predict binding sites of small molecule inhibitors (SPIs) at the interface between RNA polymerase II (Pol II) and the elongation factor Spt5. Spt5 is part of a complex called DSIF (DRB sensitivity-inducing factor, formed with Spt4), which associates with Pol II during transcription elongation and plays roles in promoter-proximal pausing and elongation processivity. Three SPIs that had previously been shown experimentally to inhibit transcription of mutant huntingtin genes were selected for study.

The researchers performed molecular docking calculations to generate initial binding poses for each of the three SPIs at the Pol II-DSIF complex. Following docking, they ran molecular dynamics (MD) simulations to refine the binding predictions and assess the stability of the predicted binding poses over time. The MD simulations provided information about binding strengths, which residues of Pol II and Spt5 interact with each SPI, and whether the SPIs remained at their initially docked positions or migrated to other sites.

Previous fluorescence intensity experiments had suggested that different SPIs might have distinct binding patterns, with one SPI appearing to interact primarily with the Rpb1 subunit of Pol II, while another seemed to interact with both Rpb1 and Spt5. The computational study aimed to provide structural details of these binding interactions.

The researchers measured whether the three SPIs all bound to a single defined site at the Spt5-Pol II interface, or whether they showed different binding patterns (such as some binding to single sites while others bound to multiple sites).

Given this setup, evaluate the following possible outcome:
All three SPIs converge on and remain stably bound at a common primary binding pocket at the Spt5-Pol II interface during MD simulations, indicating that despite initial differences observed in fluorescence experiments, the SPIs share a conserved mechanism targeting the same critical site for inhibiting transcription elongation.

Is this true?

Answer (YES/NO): NO